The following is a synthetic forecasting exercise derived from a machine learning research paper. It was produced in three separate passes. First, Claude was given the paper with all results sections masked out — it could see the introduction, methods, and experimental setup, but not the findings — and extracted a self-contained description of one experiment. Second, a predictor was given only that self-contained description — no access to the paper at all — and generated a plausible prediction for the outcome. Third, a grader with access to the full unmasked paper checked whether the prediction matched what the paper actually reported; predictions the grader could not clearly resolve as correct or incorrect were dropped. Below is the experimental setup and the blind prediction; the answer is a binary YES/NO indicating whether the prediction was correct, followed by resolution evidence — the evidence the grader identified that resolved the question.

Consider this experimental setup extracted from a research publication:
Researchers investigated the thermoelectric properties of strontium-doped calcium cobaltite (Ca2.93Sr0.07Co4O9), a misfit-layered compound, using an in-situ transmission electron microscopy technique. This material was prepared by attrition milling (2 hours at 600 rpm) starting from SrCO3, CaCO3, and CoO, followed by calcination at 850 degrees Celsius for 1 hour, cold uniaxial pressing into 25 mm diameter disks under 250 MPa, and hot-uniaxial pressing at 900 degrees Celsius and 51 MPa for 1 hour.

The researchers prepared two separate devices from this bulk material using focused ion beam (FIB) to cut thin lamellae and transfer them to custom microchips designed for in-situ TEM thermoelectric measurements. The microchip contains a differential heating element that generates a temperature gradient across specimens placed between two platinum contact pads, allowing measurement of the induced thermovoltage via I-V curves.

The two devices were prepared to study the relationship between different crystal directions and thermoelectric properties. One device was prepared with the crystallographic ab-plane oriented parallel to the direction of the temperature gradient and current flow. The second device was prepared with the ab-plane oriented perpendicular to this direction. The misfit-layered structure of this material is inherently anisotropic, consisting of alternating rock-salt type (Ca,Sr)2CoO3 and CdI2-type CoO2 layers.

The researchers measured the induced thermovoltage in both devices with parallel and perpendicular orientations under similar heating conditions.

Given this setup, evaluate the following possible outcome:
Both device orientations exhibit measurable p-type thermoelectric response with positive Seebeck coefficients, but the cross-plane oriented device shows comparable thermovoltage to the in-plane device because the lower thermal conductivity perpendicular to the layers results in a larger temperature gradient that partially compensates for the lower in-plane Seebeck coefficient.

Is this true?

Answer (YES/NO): NO